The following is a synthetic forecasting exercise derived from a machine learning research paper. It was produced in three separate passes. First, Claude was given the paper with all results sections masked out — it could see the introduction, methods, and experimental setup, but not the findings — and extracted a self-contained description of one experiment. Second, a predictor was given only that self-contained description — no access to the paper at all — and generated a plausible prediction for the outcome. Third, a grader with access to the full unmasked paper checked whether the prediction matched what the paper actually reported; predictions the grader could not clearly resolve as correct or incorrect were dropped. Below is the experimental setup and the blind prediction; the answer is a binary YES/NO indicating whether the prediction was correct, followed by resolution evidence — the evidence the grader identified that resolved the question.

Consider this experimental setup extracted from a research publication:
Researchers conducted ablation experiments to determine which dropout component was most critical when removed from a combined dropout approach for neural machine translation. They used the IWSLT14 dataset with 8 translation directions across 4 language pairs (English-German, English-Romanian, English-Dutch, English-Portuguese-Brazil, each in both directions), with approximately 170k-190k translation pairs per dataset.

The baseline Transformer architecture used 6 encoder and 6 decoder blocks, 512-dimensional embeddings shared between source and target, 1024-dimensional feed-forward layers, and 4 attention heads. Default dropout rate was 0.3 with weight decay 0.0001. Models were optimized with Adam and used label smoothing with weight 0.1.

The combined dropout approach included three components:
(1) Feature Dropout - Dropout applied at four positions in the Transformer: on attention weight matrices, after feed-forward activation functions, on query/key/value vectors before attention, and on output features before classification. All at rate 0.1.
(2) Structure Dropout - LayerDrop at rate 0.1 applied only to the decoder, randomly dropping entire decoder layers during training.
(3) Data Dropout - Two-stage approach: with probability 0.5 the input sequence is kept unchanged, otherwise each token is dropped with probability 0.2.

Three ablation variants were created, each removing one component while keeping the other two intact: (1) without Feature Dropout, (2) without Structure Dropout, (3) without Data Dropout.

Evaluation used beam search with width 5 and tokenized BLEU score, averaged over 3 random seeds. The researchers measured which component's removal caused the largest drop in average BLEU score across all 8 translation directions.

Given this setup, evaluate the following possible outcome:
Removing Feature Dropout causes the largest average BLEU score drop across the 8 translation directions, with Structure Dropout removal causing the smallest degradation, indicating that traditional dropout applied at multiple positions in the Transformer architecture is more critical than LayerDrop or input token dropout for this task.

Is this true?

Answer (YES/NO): YES